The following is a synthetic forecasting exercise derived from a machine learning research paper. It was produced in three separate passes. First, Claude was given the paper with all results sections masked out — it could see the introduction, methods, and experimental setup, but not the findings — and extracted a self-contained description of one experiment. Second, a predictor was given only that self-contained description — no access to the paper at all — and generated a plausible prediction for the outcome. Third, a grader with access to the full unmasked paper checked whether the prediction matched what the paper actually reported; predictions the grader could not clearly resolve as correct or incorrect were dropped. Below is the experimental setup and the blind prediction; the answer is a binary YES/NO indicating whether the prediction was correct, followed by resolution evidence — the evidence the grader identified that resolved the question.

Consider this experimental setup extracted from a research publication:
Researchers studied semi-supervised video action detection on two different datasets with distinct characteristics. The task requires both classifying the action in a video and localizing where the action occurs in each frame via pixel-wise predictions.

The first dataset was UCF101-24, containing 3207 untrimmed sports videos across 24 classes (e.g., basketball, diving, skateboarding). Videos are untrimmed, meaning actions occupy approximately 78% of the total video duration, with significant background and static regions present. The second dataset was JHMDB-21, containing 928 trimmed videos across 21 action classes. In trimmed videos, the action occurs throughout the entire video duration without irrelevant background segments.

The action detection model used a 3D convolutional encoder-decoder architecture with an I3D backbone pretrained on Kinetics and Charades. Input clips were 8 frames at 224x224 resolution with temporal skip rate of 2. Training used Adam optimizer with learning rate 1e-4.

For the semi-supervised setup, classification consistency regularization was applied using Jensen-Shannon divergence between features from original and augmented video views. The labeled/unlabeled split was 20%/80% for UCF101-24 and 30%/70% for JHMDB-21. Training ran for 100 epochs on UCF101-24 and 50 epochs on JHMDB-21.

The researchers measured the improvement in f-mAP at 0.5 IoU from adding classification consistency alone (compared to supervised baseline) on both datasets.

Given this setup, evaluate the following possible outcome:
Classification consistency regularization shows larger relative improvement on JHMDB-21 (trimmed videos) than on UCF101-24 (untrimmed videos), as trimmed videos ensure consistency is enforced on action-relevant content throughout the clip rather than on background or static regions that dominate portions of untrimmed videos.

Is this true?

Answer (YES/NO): NO